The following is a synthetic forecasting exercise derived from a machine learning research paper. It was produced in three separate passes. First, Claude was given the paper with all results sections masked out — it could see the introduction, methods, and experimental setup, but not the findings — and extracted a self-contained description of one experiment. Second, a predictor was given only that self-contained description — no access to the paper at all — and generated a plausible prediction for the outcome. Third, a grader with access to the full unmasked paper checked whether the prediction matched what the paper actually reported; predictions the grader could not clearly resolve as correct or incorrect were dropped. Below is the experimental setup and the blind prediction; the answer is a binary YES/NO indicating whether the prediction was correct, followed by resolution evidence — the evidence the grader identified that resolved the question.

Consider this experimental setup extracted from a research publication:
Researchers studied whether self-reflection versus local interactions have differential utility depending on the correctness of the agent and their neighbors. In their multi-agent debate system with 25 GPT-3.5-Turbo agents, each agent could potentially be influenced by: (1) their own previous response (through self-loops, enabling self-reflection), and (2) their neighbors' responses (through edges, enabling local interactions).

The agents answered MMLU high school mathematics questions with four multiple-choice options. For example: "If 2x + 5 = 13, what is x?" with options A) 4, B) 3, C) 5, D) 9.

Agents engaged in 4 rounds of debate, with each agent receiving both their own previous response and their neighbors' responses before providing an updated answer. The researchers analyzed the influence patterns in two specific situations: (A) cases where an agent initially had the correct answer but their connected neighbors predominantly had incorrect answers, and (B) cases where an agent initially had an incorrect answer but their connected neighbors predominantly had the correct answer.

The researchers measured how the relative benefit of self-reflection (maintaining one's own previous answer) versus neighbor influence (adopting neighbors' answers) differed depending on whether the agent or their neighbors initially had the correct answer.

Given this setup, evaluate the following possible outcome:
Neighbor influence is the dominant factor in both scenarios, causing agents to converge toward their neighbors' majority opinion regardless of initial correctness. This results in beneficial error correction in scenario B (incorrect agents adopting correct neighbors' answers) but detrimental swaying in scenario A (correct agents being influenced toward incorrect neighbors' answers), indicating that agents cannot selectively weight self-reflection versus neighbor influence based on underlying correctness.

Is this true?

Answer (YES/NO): NO